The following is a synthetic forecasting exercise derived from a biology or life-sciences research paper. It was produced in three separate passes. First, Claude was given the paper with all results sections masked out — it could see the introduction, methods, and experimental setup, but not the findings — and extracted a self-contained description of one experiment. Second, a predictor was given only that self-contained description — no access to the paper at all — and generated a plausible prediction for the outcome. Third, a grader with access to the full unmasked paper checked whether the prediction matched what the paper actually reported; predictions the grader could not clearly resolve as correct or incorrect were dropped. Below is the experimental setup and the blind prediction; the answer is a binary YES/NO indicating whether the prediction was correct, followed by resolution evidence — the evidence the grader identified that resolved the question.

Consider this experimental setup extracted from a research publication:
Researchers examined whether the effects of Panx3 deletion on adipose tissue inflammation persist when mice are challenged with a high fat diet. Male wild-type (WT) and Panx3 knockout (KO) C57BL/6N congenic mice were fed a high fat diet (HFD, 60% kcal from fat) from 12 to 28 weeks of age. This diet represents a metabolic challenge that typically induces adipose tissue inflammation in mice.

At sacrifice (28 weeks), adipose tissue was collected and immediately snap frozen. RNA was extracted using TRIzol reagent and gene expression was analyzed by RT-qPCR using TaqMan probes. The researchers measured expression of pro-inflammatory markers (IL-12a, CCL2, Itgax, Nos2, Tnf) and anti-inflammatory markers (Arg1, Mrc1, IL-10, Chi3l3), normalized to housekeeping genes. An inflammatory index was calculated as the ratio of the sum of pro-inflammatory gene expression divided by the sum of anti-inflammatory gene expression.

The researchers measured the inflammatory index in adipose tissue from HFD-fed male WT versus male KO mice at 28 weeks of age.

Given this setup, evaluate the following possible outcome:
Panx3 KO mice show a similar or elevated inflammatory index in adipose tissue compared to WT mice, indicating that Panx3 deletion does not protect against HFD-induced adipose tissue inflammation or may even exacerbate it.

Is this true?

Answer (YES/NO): NO